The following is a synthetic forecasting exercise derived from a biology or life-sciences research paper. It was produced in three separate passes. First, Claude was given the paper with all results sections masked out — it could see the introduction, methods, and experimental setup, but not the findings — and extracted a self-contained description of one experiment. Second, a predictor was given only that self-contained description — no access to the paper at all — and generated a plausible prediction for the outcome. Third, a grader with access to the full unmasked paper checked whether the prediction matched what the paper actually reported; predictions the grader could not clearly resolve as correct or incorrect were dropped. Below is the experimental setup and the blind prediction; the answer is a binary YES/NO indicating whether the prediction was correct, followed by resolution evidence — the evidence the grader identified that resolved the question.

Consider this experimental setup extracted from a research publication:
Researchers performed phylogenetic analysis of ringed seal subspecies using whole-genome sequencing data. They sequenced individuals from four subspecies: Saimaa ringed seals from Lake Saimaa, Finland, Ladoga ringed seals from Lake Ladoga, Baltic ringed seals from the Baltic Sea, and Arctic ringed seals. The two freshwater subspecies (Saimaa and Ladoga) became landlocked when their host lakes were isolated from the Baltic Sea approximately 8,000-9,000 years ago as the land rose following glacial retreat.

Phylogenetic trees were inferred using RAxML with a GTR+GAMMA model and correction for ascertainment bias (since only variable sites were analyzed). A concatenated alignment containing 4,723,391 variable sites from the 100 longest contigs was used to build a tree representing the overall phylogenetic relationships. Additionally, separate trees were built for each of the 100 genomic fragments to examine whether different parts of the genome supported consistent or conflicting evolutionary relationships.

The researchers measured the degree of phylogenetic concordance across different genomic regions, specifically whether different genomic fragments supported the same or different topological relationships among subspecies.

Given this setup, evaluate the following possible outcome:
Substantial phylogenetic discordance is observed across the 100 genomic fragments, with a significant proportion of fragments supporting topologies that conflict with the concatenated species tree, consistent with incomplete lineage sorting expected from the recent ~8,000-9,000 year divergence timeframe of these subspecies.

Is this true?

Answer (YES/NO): YES